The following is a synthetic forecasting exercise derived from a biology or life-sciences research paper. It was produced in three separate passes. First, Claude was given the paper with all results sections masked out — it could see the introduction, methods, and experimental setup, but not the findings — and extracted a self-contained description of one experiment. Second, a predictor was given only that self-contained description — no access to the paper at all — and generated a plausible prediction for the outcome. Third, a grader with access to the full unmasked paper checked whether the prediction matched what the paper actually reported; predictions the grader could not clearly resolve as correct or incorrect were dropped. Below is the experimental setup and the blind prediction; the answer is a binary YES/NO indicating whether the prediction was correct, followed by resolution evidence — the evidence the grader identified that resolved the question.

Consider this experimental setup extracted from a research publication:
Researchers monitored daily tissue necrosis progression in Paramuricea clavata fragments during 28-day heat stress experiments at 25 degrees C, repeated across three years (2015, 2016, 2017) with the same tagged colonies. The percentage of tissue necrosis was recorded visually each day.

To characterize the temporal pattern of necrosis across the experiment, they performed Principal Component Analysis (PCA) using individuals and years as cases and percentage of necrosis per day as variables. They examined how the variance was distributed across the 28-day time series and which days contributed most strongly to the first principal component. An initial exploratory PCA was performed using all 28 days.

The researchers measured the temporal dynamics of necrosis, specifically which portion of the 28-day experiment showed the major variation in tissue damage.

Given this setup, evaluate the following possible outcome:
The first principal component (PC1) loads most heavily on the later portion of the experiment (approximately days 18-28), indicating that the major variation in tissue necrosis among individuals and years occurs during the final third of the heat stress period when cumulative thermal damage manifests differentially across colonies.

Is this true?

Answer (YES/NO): NO